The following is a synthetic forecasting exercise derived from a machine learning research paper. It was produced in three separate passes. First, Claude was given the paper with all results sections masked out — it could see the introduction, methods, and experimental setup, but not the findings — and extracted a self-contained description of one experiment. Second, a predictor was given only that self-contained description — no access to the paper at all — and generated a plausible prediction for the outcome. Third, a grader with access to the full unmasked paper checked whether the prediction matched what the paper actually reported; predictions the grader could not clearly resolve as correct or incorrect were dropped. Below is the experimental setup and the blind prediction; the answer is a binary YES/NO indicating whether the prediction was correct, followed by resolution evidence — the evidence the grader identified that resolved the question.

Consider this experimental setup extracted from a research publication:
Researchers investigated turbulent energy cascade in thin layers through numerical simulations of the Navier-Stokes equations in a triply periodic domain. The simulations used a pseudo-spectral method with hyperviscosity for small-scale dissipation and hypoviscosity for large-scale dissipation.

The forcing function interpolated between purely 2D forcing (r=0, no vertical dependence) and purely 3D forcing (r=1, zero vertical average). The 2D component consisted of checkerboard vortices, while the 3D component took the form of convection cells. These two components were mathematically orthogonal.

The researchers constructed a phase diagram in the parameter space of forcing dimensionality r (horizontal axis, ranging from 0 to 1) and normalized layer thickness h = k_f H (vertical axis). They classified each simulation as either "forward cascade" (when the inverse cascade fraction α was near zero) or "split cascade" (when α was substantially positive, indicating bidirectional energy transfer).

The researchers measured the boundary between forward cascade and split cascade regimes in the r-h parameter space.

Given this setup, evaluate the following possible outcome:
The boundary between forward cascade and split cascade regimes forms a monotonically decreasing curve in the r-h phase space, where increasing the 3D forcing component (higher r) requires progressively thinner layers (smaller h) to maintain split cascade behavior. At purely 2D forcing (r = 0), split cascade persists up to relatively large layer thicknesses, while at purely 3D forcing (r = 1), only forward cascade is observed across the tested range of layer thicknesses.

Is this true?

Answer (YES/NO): YES